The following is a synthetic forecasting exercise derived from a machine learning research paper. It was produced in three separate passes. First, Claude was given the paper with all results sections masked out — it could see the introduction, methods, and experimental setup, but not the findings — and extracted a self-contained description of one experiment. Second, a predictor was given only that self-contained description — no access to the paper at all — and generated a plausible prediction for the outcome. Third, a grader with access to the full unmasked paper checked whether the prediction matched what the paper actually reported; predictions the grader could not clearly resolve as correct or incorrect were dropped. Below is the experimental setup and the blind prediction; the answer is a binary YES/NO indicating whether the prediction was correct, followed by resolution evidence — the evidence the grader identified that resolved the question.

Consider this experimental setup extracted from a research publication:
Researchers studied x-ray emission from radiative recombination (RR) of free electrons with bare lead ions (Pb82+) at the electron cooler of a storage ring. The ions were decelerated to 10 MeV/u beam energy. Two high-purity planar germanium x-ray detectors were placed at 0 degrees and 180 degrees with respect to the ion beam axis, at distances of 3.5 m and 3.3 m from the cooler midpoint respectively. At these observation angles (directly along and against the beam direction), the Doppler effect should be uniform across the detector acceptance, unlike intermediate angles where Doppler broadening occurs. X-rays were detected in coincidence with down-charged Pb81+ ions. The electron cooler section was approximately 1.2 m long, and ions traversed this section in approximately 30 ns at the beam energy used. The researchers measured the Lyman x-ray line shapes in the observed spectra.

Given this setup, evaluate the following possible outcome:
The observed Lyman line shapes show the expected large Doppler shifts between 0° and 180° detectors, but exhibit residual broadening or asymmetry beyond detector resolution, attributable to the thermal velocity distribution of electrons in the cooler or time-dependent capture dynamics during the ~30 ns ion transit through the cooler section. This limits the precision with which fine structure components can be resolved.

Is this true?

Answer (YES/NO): NO